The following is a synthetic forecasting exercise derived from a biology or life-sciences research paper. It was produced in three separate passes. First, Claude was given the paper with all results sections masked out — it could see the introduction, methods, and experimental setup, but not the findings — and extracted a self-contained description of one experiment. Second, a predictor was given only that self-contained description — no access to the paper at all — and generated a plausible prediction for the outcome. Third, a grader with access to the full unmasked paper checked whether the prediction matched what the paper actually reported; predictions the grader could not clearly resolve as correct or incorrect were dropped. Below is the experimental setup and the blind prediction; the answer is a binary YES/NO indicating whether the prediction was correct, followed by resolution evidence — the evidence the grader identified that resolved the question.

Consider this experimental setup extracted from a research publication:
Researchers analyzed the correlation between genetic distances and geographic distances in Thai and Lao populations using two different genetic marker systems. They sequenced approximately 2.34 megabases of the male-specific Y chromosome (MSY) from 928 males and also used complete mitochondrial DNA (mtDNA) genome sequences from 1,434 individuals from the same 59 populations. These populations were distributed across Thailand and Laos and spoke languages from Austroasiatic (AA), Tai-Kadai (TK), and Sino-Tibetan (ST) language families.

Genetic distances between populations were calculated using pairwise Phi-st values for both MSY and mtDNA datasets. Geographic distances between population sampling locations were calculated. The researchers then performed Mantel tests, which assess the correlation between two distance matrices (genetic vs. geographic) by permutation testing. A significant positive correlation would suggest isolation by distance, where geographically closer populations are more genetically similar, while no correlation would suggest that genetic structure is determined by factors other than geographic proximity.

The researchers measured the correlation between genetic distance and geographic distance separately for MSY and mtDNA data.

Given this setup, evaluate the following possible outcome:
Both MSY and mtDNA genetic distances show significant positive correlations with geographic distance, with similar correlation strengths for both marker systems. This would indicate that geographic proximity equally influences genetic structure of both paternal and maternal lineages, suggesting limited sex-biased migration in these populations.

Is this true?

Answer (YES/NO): NO